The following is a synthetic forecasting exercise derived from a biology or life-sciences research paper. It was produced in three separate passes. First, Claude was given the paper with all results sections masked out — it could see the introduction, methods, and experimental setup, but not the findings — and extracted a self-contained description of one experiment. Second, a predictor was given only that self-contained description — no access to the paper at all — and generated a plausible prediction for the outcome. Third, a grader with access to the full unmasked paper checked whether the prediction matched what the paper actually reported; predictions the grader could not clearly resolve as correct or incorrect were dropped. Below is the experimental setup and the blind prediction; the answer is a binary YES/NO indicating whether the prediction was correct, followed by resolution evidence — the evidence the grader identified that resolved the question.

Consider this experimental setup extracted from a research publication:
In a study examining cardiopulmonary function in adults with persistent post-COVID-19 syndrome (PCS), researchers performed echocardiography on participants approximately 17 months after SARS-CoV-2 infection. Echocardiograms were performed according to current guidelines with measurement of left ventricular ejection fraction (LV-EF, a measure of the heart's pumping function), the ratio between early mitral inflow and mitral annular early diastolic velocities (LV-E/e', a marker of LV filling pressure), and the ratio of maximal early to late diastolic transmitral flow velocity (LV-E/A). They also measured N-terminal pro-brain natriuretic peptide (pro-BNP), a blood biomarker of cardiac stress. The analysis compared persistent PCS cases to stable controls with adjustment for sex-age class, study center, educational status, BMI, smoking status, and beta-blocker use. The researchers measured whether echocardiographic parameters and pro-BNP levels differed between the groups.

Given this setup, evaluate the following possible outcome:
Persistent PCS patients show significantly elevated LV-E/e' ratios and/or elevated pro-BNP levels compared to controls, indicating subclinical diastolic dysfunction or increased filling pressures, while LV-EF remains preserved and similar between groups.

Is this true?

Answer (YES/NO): NO